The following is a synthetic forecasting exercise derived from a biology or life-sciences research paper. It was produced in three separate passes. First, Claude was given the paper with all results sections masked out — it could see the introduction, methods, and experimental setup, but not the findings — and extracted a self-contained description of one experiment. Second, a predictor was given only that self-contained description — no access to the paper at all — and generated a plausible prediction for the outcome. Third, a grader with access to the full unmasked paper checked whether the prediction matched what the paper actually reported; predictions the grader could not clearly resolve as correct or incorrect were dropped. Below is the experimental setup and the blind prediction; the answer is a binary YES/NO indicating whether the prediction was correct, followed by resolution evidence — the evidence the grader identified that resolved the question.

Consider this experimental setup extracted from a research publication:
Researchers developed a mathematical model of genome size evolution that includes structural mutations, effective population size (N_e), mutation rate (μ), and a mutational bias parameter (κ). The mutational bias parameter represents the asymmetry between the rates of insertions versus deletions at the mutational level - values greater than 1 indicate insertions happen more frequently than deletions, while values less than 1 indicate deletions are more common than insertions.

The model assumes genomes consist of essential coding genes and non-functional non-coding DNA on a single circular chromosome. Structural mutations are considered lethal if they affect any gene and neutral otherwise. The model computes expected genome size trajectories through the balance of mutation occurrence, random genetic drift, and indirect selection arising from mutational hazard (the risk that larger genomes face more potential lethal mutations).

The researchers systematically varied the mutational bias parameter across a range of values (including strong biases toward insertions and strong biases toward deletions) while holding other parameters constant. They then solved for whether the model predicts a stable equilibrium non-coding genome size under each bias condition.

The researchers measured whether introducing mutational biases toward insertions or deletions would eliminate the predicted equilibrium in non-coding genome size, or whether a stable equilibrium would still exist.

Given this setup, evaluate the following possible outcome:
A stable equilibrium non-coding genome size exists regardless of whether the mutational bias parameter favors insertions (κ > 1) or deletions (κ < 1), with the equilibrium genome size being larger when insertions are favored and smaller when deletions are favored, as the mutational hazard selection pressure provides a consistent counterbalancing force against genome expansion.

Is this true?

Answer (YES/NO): YES